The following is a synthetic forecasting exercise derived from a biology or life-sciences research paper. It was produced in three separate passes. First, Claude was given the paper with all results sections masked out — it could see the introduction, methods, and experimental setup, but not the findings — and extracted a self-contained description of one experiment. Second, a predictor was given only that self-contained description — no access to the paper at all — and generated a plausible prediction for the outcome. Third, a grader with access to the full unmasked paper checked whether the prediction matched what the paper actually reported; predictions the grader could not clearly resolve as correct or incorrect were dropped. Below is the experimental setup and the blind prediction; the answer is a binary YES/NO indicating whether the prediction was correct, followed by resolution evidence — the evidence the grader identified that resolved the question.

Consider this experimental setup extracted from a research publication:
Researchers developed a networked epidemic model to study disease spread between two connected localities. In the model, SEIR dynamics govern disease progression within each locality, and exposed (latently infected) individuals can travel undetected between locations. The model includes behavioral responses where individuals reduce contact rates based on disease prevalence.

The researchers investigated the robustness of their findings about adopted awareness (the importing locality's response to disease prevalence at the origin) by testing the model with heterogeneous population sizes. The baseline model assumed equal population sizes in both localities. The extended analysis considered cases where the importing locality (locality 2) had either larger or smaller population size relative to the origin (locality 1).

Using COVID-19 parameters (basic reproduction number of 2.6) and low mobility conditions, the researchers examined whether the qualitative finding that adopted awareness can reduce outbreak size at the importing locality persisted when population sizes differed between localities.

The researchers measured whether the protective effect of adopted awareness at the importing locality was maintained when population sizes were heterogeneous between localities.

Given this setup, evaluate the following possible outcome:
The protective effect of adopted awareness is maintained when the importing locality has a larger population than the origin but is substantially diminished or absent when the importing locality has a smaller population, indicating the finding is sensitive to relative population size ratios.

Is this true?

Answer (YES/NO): NO